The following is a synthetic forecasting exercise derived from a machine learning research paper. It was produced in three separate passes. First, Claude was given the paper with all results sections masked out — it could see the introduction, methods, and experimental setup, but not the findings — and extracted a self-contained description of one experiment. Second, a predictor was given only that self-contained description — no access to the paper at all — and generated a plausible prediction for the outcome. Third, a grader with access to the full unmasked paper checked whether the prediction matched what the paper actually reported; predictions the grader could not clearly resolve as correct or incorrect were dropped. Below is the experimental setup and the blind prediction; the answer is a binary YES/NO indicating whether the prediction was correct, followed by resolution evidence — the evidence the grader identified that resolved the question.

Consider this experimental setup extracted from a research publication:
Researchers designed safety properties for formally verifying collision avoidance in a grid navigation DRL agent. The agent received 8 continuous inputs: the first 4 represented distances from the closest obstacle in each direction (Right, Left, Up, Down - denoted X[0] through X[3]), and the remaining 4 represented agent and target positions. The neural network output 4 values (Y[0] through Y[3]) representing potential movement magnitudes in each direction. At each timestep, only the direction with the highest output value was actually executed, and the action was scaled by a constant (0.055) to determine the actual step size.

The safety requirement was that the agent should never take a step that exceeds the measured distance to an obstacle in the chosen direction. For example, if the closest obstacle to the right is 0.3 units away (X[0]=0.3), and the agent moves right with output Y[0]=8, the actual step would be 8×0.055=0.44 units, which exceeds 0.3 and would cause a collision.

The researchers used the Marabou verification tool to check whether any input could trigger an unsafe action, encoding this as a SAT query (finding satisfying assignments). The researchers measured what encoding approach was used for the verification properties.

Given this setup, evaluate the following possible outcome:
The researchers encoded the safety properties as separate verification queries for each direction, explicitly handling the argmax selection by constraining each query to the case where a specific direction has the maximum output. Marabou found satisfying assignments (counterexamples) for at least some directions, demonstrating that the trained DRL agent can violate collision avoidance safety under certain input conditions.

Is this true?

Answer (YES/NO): YES